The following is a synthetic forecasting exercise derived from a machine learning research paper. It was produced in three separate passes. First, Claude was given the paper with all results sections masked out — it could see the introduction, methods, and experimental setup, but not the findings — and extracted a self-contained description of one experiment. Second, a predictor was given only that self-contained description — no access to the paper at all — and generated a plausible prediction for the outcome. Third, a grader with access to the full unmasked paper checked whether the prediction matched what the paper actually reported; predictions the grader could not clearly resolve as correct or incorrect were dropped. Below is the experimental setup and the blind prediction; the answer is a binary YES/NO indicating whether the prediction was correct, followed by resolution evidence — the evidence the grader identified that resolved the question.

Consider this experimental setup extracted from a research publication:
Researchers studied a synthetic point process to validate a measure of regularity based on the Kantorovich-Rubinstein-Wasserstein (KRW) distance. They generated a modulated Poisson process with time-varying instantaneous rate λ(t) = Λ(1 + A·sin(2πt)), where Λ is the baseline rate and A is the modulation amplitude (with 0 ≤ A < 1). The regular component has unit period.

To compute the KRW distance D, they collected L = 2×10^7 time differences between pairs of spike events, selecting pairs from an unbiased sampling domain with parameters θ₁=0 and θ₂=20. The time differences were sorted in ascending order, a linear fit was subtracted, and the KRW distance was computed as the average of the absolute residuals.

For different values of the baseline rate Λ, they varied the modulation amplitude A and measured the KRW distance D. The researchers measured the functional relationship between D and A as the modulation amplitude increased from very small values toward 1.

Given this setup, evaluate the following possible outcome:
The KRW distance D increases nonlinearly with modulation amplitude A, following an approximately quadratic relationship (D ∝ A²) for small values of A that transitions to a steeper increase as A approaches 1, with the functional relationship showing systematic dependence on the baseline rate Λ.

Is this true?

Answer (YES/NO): NO